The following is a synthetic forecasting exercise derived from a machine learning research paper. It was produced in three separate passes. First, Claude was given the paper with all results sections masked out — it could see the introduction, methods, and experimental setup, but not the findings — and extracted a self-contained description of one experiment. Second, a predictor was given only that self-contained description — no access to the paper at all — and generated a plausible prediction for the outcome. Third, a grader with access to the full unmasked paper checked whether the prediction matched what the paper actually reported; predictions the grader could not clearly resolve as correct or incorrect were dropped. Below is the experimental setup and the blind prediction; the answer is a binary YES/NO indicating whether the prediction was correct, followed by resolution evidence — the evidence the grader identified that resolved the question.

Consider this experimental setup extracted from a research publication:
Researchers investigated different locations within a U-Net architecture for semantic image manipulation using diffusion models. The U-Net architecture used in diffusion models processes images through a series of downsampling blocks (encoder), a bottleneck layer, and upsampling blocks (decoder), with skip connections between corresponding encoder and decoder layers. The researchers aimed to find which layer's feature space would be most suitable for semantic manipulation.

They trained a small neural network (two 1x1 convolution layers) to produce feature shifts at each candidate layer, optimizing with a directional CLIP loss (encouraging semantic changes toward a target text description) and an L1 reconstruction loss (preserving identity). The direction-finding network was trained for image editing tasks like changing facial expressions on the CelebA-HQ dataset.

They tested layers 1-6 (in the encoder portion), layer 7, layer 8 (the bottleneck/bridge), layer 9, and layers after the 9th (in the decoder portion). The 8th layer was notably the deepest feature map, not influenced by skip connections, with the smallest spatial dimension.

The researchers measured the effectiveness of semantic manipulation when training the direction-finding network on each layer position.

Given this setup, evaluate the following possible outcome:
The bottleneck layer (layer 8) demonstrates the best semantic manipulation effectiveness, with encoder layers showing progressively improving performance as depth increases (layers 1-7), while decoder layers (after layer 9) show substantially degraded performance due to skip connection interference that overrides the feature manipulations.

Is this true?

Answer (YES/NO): NO